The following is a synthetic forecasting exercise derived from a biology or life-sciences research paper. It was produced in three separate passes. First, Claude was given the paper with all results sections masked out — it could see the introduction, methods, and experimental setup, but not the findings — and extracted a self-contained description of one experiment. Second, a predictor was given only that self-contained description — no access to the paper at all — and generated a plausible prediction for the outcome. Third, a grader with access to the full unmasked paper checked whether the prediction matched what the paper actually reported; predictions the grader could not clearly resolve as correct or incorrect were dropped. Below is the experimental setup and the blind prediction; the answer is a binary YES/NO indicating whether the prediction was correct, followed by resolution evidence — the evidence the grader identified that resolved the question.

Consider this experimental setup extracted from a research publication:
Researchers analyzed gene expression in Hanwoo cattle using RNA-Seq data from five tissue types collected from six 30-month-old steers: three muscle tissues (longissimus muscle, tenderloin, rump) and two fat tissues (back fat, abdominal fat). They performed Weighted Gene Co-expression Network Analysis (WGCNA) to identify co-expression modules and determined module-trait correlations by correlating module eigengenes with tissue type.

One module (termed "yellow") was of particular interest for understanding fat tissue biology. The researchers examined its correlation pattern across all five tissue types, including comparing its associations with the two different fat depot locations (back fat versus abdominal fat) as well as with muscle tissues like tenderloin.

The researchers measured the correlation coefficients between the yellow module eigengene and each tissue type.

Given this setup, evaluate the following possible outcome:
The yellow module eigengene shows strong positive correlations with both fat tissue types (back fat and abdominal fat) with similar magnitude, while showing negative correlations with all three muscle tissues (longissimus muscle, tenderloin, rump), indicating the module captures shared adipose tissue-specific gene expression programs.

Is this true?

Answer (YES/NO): NO